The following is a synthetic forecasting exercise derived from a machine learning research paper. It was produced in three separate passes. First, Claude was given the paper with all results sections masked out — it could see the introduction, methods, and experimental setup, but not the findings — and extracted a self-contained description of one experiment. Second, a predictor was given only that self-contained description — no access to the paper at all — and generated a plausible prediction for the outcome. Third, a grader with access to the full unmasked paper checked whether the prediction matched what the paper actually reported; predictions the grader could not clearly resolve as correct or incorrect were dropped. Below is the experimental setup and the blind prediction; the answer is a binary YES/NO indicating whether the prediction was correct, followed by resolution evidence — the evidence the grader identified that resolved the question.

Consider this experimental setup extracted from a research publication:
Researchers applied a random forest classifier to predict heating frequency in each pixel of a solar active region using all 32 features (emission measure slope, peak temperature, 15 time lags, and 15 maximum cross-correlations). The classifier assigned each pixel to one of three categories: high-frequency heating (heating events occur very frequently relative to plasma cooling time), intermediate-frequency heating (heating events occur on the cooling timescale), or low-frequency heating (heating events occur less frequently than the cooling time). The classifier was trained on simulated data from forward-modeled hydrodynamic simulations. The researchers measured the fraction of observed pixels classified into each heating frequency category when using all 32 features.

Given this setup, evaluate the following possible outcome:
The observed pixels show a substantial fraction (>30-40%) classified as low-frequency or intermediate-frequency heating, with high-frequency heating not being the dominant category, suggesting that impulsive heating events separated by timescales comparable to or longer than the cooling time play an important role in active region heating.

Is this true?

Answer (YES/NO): NO